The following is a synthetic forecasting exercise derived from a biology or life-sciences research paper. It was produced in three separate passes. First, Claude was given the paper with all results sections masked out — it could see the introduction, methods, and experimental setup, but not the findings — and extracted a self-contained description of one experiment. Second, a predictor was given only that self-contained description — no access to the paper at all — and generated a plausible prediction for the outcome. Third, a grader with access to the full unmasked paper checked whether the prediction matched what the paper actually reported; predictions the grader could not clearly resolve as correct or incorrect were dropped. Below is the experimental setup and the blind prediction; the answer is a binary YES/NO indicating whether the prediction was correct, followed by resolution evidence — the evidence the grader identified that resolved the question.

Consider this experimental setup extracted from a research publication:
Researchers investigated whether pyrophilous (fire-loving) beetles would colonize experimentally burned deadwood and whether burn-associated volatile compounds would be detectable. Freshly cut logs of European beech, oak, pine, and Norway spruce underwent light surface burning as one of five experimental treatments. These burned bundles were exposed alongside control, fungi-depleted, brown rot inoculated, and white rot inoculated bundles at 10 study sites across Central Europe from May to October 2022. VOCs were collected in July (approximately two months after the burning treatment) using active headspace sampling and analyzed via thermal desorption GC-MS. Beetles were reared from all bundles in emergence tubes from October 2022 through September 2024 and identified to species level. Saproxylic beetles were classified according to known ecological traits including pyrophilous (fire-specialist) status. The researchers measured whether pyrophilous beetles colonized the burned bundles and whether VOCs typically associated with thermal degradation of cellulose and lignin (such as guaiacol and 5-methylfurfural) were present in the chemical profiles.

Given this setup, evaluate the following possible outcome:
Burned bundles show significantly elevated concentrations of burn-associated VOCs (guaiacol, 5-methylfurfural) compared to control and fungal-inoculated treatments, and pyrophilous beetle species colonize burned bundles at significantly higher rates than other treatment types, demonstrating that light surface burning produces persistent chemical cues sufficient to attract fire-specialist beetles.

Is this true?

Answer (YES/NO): NO